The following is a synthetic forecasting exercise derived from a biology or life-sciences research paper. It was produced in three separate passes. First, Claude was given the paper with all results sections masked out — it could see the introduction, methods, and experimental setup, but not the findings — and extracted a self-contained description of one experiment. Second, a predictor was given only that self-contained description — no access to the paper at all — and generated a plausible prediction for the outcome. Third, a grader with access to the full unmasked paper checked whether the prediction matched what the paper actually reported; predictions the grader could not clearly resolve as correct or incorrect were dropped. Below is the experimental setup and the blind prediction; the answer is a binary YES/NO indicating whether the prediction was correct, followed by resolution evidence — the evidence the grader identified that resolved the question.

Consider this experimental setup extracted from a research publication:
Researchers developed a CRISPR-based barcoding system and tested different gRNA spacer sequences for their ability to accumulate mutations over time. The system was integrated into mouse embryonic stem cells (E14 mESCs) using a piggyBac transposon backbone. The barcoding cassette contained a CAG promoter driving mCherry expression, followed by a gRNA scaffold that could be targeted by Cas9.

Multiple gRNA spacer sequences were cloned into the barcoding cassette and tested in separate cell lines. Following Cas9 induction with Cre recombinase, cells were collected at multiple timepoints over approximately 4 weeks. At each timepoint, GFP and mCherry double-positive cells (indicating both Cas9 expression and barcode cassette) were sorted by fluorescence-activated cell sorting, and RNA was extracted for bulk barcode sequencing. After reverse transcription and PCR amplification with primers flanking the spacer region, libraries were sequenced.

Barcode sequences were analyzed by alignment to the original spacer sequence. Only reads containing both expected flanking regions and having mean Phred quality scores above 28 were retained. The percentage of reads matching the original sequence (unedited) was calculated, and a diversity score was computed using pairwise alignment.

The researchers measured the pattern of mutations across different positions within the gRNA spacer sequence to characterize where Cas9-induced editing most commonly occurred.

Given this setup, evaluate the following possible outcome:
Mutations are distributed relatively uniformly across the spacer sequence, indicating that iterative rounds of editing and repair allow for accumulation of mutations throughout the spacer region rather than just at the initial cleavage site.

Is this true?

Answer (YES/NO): NO